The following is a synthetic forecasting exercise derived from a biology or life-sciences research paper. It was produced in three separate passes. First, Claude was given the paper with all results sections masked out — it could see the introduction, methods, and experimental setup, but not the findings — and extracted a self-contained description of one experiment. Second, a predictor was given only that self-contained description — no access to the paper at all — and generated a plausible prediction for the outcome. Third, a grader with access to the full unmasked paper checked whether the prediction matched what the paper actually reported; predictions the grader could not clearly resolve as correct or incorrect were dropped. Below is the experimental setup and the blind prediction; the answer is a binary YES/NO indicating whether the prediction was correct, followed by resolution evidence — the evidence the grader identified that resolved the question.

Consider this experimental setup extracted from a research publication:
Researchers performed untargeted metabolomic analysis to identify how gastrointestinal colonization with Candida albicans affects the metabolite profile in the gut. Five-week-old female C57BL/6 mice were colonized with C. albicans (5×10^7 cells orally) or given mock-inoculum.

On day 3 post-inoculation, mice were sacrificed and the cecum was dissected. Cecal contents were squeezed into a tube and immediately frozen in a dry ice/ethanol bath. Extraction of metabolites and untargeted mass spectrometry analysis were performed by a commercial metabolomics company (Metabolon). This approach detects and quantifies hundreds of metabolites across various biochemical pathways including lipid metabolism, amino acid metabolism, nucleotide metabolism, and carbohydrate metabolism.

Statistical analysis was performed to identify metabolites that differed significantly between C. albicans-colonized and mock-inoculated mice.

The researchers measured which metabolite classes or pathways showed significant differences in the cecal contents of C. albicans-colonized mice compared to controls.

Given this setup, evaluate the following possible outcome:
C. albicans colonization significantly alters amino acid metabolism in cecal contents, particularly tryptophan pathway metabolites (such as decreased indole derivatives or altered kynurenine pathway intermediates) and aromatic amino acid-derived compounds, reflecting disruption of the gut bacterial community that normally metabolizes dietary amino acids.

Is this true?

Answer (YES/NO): NO